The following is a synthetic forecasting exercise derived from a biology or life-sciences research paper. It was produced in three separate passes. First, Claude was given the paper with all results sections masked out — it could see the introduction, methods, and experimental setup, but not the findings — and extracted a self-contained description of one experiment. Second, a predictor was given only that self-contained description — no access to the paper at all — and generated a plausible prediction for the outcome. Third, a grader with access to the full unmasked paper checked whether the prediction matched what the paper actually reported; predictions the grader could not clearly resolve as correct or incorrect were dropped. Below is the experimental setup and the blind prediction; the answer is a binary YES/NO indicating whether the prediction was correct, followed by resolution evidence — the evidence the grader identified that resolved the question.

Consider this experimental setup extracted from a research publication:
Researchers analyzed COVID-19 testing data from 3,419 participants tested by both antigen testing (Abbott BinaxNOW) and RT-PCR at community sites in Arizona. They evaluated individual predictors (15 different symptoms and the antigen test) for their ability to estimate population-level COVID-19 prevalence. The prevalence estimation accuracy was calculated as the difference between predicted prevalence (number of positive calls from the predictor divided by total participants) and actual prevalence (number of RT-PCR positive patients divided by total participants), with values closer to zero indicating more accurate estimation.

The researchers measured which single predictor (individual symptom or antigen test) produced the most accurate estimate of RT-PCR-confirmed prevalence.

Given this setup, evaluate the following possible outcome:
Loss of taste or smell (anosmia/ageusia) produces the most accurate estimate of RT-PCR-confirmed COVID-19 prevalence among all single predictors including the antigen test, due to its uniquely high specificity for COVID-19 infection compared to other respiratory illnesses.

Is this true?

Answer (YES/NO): NO